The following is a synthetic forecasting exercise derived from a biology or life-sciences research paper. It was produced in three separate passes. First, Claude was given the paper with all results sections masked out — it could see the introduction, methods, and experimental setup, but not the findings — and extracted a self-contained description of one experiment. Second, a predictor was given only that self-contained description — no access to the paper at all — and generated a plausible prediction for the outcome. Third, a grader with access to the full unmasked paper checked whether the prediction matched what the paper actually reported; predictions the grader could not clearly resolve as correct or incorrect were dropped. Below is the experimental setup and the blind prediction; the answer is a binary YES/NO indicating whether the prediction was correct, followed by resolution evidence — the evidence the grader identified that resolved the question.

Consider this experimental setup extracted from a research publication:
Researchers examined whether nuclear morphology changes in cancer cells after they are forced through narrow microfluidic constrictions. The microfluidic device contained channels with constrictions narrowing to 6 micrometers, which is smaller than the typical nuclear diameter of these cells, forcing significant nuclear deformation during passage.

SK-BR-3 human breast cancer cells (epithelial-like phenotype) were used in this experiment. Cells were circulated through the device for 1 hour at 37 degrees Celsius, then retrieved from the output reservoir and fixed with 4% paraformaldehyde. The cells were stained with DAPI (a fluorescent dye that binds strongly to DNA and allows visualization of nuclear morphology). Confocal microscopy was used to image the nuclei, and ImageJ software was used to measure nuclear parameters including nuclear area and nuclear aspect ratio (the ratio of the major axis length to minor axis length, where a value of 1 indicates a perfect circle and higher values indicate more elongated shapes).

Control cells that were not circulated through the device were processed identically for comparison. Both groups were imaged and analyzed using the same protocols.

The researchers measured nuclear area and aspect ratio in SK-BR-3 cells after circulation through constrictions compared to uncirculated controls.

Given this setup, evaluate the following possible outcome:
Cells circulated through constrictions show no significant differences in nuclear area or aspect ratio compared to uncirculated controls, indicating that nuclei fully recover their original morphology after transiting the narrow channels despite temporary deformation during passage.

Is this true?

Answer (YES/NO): NO